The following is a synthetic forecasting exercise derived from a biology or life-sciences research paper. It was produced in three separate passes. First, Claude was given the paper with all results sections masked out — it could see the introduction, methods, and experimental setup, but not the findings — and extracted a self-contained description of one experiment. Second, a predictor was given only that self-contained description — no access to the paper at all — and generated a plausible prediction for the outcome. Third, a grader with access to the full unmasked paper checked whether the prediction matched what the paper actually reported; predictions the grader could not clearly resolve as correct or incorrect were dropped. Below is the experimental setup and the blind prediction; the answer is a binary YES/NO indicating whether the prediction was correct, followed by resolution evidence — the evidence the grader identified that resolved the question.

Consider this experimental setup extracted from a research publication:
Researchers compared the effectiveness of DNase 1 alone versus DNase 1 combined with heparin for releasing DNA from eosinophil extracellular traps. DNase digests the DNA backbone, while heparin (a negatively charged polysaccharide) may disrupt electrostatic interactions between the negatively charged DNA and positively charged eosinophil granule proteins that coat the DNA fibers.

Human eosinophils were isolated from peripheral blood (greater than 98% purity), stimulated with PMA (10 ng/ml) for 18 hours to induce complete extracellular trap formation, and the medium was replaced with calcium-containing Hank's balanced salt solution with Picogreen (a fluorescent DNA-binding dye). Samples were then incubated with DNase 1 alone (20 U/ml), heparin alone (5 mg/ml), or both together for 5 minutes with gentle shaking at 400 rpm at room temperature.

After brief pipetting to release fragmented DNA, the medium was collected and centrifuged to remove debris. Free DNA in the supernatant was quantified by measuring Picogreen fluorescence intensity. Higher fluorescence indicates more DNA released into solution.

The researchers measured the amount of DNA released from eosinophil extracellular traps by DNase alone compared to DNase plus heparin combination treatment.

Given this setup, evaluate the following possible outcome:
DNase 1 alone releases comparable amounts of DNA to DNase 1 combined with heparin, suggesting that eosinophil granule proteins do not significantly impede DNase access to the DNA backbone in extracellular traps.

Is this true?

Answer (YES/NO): NO